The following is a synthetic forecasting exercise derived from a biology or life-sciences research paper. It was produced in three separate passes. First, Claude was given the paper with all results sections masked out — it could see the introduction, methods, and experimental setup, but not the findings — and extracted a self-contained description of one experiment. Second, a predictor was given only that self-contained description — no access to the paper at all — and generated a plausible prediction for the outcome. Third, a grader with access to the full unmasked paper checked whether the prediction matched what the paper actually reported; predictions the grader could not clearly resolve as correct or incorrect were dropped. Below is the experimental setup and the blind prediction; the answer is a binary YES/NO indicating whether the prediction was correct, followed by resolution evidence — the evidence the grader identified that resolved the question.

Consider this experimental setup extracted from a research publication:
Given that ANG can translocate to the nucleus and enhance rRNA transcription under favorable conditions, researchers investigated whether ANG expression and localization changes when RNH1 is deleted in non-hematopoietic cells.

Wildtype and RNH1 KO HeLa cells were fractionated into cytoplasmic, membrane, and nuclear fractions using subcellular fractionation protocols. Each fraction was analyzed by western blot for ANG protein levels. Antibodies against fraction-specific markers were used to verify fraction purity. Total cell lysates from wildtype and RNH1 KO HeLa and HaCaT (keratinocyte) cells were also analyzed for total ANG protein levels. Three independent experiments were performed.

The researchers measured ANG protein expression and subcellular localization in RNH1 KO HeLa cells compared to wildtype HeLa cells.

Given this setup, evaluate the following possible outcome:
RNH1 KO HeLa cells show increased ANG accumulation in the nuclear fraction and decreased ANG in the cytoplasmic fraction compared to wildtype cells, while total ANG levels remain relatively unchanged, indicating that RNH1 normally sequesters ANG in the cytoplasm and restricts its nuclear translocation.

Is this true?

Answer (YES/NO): NO